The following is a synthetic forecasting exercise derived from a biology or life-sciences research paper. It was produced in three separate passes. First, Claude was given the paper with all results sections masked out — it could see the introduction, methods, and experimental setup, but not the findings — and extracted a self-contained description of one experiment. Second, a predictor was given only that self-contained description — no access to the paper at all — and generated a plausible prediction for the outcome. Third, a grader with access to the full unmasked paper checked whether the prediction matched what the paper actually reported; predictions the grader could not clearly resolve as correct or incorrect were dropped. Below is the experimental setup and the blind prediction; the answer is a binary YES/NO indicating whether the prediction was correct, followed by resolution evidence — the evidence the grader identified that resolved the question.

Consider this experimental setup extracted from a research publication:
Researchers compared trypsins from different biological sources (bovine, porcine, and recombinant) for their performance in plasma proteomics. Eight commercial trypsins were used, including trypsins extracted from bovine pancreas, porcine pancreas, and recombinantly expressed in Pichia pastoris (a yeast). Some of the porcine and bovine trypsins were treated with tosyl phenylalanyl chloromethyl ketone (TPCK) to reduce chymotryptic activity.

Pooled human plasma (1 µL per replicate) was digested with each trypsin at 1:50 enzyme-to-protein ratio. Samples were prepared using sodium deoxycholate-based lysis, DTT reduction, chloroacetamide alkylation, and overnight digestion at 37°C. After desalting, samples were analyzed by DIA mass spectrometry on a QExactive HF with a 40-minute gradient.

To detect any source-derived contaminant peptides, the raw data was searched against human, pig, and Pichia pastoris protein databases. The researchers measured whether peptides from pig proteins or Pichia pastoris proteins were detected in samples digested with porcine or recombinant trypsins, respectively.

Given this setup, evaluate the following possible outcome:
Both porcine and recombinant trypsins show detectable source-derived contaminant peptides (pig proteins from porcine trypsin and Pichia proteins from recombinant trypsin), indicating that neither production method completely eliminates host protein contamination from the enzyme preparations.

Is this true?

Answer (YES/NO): YES